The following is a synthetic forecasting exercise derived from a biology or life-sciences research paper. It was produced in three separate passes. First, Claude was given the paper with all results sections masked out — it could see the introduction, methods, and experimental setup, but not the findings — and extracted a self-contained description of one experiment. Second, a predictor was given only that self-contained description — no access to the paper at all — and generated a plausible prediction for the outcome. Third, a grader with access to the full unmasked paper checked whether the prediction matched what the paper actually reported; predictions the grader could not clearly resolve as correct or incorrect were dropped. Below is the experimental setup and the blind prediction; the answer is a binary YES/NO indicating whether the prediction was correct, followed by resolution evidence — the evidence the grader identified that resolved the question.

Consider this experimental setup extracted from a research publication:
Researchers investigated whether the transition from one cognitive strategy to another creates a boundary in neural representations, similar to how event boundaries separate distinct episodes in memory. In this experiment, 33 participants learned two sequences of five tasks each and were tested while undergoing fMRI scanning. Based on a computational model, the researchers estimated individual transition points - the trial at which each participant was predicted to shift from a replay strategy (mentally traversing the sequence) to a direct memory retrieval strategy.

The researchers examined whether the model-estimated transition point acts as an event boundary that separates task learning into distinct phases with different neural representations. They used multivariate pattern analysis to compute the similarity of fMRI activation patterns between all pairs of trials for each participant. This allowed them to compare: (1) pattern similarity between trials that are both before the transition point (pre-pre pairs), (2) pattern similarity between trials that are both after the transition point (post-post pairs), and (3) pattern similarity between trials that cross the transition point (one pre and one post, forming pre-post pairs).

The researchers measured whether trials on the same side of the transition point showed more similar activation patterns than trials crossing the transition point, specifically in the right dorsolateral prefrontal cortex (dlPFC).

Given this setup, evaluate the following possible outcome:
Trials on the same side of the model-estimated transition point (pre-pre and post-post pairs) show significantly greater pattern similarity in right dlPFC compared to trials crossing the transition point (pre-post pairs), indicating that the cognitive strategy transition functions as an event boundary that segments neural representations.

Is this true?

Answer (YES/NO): YES